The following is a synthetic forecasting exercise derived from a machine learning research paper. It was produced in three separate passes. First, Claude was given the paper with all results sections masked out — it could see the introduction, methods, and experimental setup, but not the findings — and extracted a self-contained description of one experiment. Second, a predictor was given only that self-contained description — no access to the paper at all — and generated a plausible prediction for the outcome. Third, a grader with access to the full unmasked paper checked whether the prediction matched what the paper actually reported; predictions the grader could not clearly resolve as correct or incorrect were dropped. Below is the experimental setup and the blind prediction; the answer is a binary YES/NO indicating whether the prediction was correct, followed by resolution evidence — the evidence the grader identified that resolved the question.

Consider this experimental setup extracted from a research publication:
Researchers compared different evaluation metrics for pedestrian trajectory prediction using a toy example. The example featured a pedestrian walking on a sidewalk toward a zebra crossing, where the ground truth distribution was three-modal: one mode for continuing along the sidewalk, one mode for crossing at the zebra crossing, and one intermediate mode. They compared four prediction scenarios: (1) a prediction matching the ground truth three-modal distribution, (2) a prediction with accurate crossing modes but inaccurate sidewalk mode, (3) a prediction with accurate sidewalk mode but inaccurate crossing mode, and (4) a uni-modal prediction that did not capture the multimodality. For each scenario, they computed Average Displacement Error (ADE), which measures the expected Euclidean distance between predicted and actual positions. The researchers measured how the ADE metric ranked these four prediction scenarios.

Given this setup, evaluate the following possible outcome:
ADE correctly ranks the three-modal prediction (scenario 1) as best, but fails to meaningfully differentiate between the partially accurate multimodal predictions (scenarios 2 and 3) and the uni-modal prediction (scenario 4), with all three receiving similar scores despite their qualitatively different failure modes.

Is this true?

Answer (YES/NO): NO